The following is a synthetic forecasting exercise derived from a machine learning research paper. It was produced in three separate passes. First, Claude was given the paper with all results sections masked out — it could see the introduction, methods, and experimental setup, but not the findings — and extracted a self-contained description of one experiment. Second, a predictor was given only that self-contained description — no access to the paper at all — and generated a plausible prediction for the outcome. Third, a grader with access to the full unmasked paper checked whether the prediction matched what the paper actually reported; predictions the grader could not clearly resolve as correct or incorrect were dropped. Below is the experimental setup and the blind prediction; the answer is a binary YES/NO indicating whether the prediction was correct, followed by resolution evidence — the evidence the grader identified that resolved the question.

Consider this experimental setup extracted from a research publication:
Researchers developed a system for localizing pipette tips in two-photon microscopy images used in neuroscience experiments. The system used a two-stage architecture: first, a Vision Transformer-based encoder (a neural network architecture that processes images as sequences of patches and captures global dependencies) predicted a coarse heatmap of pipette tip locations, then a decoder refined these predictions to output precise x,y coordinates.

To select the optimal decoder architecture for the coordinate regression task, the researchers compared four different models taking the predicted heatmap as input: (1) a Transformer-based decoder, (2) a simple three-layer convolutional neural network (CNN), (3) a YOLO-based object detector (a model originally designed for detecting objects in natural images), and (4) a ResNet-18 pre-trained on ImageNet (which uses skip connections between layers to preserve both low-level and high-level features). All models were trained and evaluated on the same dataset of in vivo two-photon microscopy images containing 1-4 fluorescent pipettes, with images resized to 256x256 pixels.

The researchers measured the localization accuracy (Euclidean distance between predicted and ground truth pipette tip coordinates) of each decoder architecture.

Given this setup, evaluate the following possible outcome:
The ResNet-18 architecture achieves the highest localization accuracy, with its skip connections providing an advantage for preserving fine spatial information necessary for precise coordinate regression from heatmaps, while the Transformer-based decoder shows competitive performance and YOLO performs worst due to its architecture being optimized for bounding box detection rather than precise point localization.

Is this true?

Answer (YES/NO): NO